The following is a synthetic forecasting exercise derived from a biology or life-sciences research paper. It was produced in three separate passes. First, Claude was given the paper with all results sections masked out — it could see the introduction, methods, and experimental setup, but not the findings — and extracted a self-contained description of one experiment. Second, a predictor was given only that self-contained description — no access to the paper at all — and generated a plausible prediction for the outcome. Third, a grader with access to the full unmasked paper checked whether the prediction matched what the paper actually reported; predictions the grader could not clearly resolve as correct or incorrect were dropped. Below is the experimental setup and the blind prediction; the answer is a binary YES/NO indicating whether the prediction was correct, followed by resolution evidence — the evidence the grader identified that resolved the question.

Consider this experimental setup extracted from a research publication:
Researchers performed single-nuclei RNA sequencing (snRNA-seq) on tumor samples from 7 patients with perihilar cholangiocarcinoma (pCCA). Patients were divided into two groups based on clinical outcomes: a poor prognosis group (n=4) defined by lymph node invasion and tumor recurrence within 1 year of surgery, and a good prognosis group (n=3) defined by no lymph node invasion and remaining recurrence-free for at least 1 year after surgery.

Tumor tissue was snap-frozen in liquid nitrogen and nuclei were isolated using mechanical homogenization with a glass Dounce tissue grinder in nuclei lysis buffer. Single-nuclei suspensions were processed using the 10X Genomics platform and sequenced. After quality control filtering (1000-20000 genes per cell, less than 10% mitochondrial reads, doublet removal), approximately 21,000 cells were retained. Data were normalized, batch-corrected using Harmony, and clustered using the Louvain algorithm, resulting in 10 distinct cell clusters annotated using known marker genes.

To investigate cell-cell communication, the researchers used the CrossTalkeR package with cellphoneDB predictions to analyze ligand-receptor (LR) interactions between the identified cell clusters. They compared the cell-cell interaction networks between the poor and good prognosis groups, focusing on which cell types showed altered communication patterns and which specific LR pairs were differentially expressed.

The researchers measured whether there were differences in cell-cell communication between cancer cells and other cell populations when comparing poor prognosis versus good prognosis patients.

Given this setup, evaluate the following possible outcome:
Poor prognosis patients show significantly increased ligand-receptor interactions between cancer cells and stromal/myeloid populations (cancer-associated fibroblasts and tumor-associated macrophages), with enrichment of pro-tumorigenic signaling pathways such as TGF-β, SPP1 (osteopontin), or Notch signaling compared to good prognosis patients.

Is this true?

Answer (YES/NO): YES